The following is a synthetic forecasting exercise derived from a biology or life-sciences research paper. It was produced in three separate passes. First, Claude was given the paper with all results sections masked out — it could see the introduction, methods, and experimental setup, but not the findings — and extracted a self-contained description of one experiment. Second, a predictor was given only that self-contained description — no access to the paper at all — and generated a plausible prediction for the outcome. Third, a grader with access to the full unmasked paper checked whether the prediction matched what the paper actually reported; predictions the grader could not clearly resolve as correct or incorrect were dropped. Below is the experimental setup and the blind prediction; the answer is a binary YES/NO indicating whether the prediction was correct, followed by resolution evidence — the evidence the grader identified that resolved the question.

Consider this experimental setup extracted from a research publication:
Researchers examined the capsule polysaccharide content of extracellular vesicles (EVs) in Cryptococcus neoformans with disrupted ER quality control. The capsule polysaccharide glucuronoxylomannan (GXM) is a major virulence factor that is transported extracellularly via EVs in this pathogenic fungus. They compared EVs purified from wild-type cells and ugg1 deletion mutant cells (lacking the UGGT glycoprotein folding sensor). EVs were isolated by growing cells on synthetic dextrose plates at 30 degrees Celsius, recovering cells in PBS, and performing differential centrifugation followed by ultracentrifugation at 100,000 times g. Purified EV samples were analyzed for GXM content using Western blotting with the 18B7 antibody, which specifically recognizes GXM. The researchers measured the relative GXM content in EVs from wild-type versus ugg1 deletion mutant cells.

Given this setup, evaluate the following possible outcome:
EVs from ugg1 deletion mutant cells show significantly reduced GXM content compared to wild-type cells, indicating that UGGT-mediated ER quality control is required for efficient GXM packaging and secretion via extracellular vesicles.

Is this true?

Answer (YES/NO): YES